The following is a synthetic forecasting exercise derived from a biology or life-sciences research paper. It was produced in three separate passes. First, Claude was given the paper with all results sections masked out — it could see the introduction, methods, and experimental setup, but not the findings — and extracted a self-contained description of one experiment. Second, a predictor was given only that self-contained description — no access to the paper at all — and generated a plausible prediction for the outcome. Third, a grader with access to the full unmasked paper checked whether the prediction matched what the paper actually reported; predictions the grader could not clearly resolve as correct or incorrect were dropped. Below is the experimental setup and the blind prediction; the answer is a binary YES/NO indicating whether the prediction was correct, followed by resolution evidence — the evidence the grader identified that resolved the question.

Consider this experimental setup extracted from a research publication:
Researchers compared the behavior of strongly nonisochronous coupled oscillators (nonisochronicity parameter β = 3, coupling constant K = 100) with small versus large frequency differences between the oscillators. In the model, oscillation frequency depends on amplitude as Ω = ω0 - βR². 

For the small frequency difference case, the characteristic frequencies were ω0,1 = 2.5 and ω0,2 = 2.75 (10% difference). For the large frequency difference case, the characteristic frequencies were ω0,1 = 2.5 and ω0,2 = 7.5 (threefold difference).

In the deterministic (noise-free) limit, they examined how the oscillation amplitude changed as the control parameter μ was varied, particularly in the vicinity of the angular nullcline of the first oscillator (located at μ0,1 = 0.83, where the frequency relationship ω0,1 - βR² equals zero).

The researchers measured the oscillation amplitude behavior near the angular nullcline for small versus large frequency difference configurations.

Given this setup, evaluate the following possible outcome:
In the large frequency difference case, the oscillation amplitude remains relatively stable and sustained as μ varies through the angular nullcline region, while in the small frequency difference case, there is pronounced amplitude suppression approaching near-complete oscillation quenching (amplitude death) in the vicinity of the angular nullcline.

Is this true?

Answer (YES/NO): NO